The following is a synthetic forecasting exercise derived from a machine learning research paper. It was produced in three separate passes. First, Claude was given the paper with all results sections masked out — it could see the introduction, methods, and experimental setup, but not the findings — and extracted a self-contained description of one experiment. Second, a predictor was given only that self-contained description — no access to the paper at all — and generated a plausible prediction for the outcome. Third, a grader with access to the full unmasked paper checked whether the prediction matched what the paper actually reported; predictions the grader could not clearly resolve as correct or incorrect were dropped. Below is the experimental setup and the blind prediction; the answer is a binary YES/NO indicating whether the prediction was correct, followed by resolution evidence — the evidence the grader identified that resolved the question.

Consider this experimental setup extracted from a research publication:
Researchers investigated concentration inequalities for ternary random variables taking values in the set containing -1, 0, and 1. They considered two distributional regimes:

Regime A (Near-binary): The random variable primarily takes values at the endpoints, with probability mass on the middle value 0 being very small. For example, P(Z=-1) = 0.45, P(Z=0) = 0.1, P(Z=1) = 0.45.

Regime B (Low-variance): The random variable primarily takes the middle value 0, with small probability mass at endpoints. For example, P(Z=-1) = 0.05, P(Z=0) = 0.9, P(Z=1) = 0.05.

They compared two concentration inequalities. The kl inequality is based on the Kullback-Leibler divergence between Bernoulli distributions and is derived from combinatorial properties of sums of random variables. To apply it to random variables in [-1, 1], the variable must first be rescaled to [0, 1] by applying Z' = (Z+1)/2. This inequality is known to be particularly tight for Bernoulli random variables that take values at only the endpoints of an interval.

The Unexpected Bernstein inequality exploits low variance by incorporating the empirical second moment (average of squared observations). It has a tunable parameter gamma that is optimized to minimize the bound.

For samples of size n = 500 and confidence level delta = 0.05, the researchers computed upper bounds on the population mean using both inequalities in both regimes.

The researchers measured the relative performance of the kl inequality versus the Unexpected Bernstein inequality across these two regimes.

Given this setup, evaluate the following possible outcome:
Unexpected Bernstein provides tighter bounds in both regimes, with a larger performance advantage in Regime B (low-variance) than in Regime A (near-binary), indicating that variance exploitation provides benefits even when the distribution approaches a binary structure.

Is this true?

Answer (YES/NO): NO